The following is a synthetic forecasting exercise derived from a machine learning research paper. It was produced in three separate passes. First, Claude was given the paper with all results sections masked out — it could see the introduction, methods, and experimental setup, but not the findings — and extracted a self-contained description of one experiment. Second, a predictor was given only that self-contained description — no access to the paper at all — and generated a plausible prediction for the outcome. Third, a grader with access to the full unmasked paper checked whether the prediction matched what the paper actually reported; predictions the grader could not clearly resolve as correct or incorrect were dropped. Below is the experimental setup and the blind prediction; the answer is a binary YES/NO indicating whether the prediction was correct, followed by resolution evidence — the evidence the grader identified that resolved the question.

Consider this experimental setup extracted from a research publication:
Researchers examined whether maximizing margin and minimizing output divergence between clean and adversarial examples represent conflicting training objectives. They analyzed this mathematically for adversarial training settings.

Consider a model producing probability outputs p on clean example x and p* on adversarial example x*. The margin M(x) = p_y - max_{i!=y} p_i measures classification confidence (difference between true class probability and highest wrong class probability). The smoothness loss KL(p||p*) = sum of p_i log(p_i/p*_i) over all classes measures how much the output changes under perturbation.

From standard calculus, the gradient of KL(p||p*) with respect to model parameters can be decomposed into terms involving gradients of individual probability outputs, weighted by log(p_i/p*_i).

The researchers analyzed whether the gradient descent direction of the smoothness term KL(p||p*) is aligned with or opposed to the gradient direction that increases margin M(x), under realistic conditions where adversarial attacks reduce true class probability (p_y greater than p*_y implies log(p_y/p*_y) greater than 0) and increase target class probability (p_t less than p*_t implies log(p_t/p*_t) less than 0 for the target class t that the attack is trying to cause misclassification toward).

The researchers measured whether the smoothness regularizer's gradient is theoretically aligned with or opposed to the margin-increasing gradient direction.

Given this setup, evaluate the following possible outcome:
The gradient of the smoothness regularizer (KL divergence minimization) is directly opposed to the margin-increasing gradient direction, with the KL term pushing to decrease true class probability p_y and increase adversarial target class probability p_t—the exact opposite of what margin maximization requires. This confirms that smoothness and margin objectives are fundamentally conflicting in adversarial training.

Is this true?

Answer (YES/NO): YES